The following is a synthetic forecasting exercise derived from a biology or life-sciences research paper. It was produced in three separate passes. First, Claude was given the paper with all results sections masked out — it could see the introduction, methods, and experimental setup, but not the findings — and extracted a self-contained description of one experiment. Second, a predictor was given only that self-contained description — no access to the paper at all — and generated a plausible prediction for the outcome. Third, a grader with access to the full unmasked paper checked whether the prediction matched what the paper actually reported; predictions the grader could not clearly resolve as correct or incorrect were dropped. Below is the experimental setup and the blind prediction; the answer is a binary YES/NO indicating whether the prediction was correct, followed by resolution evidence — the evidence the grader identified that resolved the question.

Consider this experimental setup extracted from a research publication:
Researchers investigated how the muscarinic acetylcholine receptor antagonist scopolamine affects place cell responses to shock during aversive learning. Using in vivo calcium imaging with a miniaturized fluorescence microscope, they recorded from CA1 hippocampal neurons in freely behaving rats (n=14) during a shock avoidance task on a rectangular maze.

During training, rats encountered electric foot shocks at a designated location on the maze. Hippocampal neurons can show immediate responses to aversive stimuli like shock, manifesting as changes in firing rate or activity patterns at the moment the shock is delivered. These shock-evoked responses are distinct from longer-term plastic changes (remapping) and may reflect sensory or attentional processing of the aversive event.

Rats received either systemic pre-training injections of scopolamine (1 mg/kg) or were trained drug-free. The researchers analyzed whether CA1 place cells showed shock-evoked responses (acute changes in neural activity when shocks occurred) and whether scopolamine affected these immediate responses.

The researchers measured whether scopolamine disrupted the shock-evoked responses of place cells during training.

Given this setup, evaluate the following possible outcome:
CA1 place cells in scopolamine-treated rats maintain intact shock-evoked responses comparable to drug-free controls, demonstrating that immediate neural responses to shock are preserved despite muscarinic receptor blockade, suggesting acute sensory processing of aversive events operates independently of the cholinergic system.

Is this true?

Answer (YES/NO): YES